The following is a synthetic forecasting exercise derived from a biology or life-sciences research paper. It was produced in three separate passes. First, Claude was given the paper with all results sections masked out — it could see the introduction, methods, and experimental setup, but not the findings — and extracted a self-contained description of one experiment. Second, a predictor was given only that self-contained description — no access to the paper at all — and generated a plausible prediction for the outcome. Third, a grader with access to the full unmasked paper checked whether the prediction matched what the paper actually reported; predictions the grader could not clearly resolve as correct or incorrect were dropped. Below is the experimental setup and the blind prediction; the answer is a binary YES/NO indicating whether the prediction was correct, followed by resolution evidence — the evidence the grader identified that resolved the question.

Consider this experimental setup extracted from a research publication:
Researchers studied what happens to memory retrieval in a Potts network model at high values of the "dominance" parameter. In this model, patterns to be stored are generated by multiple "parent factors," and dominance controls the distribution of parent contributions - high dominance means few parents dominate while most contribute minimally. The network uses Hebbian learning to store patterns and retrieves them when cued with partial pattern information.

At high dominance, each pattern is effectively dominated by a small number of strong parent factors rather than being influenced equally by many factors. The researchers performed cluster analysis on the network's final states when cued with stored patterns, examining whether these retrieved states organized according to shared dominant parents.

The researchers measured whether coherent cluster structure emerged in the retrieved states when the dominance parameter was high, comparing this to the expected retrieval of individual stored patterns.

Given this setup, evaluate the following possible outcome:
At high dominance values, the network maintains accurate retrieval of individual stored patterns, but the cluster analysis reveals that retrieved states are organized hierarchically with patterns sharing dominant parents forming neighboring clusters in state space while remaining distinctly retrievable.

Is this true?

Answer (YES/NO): NO